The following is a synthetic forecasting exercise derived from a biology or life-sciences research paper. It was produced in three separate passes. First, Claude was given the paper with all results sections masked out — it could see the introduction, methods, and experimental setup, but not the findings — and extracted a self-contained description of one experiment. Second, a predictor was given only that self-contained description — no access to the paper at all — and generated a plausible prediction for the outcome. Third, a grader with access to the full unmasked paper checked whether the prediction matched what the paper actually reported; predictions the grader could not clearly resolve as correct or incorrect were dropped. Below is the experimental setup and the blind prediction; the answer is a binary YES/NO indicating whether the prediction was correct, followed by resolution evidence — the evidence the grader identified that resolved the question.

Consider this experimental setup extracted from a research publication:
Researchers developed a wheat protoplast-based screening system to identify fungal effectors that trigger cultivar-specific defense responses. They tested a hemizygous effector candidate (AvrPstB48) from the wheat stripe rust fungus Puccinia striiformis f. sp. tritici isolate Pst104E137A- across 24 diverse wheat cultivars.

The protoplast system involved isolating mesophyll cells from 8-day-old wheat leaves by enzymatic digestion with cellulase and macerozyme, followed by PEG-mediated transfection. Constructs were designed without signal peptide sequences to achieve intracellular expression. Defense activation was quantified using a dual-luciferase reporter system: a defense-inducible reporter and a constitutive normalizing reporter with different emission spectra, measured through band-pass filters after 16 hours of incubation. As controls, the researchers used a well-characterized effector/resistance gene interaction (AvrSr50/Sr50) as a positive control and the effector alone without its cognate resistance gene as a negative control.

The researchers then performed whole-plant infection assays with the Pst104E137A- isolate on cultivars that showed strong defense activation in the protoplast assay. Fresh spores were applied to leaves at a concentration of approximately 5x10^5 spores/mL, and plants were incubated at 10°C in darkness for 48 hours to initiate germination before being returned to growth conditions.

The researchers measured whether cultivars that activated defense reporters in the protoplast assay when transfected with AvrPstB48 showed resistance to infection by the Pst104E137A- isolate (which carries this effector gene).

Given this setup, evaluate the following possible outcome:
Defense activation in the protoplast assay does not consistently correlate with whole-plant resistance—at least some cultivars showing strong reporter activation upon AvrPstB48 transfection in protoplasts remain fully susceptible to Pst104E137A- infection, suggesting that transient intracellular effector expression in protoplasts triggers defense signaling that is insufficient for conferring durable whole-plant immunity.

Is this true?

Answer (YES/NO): YES